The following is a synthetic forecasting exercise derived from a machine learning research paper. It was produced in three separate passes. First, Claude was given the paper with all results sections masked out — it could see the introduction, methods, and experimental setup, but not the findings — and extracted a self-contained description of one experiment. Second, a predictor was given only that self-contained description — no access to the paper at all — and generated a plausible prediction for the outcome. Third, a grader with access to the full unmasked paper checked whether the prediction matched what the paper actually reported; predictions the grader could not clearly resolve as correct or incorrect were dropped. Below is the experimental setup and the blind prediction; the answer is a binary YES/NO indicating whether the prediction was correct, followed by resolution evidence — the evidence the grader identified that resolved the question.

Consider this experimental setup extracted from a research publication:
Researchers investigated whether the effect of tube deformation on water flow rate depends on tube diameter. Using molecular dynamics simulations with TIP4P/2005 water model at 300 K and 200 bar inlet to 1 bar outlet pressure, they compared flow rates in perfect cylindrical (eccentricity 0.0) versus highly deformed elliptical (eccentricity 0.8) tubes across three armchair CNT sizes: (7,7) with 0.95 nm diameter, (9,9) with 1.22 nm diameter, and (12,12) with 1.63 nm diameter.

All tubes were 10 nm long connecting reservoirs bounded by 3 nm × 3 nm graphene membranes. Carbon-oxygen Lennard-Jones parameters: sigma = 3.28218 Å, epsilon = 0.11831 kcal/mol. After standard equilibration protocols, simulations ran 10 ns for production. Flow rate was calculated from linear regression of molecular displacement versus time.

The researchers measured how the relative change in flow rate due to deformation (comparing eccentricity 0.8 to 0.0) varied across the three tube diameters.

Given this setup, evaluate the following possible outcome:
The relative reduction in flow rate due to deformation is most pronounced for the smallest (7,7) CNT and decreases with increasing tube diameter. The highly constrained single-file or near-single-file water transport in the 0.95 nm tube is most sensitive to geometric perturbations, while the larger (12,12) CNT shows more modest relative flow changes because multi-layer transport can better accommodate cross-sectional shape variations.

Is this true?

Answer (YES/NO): NO